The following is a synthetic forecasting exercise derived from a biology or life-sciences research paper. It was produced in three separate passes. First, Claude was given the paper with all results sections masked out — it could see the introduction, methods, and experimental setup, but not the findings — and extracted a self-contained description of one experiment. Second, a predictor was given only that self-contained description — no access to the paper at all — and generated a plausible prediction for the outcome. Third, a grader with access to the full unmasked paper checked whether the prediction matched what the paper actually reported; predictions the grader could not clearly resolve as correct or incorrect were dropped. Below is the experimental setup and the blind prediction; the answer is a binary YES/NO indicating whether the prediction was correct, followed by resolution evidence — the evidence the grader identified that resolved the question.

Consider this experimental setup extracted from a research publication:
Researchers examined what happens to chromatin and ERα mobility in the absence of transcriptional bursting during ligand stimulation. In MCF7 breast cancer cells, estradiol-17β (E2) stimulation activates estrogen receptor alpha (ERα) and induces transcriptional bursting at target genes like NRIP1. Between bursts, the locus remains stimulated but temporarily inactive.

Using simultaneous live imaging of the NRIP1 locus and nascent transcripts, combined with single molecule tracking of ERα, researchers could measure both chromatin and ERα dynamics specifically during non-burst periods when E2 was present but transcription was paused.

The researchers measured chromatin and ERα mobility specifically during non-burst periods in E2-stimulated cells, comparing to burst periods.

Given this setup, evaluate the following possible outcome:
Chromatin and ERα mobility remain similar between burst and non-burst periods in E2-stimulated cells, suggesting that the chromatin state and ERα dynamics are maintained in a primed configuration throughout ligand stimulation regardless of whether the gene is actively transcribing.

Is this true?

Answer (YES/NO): NO